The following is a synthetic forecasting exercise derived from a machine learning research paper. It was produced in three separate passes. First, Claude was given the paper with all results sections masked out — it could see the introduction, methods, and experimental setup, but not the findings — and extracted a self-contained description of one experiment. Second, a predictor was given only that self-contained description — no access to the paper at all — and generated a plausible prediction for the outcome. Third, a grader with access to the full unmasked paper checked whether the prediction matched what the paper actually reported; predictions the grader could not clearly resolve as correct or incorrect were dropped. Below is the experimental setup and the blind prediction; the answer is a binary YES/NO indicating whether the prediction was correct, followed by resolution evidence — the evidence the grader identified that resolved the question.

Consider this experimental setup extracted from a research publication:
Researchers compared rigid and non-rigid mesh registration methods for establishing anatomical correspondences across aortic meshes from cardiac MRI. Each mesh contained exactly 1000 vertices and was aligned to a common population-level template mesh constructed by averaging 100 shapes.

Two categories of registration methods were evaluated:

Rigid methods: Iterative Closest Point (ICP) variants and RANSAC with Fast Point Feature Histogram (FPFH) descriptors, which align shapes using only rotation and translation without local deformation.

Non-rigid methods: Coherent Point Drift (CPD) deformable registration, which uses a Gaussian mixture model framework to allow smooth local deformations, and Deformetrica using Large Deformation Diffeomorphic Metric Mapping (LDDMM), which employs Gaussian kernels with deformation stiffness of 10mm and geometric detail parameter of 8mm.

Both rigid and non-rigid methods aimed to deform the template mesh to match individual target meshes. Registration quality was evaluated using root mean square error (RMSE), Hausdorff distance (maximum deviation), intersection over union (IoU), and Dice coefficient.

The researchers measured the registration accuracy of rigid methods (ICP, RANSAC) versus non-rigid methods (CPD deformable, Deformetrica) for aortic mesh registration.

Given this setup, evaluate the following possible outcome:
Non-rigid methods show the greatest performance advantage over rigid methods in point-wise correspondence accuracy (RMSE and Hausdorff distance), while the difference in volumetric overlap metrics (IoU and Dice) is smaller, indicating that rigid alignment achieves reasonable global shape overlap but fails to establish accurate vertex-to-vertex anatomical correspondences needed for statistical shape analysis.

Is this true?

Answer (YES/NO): NO